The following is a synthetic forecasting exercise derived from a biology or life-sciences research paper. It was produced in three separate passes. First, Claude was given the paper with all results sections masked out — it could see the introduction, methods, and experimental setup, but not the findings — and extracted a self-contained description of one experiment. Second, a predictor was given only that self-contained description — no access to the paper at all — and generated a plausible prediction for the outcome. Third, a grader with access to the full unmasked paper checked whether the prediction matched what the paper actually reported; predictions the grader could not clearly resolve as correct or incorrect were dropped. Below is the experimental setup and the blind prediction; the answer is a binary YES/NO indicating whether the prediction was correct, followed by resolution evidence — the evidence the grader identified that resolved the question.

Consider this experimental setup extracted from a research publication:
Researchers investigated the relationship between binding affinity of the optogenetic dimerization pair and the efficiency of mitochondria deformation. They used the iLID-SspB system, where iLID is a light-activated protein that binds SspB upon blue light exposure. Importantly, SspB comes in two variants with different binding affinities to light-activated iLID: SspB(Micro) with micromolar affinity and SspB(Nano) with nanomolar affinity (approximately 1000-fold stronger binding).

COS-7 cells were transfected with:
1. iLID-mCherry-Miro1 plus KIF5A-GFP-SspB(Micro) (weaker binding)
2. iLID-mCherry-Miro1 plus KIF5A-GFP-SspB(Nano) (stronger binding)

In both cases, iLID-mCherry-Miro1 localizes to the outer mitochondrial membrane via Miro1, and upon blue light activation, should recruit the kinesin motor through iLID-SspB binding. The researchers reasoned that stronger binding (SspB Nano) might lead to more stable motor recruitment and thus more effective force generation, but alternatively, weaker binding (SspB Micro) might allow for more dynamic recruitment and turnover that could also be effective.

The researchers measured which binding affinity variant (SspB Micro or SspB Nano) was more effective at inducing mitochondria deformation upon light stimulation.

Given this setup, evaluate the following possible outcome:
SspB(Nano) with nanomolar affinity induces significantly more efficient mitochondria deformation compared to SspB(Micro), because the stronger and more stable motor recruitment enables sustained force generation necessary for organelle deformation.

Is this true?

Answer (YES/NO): NO